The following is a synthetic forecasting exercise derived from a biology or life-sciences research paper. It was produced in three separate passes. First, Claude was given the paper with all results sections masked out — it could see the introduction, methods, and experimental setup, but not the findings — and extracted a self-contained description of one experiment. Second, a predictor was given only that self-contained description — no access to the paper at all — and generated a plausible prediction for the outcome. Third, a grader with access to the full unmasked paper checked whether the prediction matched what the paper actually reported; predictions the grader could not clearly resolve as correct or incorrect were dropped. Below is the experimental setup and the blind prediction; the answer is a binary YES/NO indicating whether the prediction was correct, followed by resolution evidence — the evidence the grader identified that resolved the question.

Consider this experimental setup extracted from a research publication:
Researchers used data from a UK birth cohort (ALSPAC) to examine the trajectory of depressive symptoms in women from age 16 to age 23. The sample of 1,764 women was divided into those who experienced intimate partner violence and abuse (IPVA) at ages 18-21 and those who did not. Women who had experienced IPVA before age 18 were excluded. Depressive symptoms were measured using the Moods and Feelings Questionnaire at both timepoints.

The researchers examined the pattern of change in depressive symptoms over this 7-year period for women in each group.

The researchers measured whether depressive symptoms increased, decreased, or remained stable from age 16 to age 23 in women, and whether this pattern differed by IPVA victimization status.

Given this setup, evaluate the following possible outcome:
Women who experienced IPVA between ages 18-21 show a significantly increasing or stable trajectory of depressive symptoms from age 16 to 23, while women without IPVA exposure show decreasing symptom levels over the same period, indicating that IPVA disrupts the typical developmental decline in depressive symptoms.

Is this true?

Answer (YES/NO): NO